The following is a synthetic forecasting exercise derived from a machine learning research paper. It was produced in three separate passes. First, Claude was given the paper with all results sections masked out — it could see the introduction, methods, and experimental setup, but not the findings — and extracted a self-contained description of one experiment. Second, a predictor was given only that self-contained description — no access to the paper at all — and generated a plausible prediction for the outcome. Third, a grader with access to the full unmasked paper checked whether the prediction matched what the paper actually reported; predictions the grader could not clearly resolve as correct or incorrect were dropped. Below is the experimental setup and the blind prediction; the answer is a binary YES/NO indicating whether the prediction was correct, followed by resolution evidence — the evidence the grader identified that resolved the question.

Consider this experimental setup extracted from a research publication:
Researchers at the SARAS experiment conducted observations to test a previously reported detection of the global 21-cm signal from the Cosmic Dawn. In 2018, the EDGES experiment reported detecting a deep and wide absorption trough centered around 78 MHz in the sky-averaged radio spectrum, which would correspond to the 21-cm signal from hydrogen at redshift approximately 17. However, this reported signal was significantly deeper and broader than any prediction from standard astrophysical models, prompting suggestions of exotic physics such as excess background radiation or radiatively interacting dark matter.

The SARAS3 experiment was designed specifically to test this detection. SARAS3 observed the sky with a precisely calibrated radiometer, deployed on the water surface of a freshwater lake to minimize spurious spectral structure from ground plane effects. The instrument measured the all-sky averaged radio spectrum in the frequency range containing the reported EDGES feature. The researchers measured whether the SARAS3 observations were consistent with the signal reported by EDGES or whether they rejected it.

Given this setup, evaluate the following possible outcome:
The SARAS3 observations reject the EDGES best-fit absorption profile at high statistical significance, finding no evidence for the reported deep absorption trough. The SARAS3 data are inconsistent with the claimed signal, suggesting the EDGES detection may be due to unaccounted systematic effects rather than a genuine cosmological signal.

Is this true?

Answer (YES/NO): YES